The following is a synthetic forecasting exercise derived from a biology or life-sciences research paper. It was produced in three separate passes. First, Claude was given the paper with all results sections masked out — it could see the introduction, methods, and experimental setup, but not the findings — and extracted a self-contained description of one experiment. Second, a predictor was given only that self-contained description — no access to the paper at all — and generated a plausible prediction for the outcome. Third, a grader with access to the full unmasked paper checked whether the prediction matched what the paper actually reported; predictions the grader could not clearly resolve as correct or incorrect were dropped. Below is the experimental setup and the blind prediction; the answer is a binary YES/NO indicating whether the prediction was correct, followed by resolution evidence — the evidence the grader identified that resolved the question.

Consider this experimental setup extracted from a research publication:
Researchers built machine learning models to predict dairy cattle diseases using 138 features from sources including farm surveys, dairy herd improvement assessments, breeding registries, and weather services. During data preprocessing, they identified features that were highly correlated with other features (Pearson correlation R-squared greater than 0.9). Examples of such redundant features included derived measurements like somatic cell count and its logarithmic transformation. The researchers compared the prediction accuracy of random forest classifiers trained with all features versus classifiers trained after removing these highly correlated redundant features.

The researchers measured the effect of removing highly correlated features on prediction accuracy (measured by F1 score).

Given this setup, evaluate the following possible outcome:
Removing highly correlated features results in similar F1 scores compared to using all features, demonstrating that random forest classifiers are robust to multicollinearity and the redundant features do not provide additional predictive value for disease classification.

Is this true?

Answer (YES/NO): NO